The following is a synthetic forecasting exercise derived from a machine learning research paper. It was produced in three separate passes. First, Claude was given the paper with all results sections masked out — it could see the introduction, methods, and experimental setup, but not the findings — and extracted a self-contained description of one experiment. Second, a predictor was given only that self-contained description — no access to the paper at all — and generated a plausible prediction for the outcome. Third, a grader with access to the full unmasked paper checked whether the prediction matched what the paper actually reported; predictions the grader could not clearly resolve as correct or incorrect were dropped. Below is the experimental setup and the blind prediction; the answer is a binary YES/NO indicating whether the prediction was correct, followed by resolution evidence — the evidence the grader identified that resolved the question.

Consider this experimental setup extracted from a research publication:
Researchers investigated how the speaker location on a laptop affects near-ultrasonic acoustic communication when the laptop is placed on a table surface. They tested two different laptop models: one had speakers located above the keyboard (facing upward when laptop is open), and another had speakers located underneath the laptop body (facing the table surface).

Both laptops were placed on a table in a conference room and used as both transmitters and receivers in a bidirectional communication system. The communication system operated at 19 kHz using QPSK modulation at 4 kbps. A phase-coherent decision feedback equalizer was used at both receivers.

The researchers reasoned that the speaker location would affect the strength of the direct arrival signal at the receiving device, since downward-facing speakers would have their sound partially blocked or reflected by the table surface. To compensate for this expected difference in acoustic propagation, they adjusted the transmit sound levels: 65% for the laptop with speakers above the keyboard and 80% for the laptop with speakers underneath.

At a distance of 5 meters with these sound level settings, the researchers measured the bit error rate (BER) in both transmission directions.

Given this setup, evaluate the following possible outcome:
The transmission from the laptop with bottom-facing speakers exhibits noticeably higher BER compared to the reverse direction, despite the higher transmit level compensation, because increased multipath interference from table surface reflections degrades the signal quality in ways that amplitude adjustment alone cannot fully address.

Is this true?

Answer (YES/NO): NO